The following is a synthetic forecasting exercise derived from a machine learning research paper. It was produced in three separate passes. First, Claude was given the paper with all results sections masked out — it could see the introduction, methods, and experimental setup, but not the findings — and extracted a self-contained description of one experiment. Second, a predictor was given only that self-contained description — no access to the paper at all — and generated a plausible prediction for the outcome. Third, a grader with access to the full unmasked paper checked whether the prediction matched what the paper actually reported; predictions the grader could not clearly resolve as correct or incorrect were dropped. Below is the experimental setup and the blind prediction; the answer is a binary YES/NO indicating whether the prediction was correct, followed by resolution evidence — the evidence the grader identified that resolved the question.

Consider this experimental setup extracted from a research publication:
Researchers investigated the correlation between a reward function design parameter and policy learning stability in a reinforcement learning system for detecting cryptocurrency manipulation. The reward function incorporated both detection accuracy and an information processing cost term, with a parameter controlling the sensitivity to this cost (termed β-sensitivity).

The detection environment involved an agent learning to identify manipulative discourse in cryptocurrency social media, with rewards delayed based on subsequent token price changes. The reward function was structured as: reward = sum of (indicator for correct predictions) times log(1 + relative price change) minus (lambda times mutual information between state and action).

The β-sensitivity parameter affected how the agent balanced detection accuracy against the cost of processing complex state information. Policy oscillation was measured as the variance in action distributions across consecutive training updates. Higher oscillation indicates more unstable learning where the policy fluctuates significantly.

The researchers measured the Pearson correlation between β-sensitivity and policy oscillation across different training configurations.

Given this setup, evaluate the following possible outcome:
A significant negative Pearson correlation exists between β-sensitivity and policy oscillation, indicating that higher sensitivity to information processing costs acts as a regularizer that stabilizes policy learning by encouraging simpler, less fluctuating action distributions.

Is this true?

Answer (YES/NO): YES